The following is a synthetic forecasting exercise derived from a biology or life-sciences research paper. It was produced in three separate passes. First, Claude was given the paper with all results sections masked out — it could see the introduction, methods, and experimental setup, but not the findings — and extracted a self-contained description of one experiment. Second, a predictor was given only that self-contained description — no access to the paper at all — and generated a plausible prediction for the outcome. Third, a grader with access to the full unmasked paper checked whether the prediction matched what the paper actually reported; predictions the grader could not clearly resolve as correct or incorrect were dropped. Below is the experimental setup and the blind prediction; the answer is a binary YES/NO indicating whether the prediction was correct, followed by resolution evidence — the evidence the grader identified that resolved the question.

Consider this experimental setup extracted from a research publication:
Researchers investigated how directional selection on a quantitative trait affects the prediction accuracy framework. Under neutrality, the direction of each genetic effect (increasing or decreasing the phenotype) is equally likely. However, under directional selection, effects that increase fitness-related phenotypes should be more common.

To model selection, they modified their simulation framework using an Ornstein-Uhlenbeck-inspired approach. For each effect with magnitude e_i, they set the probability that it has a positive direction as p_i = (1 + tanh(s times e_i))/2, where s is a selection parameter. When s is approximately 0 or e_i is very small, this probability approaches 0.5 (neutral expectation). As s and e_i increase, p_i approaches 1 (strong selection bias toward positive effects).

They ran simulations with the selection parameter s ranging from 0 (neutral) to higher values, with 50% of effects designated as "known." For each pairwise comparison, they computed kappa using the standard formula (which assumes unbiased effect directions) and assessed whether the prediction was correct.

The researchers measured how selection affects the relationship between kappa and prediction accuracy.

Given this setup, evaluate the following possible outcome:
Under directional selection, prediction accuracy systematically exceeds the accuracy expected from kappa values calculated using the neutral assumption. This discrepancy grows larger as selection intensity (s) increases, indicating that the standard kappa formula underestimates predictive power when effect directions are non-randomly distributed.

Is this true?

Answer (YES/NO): YES